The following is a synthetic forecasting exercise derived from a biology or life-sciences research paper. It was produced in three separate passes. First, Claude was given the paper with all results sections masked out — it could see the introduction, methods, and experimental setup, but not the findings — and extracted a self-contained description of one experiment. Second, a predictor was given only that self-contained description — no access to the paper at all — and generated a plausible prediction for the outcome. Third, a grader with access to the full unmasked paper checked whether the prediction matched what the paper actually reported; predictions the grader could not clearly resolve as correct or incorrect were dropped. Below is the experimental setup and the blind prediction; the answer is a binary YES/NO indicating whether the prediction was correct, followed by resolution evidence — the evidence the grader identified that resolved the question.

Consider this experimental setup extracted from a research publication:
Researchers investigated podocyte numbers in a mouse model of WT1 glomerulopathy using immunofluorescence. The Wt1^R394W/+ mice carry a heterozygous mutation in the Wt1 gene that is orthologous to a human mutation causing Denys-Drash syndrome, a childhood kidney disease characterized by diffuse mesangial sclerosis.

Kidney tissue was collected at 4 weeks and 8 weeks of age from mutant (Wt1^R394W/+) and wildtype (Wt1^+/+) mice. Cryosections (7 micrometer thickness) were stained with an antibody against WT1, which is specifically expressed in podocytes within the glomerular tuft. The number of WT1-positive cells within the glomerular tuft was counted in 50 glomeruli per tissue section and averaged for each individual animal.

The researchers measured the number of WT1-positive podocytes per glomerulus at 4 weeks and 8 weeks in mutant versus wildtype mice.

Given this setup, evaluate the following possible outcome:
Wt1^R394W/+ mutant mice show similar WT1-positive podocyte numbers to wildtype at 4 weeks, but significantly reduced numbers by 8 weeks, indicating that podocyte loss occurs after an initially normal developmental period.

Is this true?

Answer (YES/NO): NO